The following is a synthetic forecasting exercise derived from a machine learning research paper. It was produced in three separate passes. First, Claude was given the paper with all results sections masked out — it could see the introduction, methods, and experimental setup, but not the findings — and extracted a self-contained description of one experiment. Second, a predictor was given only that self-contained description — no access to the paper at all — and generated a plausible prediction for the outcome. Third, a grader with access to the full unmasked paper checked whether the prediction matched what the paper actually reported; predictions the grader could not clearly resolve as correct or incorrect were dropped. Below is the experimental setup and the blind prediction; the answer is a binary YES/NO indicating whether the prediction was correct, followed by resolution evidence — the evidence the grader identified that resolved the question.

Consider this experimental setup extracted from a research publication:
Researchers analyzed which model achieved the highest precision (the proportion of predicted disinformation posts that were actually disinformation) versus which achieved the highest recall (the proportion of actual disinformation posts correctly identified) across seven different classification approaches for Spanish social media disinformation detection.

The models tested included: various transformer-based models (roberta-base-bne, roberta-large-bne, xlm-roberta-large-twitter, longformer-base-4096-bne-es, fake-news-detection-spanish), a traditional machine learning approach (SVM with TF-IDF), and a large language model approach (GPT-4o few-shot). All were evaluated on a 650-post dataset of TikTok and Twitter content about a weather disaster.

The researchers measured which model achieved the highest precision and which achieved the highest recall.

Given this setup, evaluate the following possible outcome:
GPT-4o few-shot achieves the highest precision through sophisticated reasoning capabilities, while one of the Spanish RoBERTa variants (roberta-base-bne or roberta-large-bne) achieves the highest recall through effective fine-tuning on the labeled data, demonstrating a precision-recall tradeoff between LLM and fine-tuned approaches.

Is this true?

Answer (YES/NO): NO